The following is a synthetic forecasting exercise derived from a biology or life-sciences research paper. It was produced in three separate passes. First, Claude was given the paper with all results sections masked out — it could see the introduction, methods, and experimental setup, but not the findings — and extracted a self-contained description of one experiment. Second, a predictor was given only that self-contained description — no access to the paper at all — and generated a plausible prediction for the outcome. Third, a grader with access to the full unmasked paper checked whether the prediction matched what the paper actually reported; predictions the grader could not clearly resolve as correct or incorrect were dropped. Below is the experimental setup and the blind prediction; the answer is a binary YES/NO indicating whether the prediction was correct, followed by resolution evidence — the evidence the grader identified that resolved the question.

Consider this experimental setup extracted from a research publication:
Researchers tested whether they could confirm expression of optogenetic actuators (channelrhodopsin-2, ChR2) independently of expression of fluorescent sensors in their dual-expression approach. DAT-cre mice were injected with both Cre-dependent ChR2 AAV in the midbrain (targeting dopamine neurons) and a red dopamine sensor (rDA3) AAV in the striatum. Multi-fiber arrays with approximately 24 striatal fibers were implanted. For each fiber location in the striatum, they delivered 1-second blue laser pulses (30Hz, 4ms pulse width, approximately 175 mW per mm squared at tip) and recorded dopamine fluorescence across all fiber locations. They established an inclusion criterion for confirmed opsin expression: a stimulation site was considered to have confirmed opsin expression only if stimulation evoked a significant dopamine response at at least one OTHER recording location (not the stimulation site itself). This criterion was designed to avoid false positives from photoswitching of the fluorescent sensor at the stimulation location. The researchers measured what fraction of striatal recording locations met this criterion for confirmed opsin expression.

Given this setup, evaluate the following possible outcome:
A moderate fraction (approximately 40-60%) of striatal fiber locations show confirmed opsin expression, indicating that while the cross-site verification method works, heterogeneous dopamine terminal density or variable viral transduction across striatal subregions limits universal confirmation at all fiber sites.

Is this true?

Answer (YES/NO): NO